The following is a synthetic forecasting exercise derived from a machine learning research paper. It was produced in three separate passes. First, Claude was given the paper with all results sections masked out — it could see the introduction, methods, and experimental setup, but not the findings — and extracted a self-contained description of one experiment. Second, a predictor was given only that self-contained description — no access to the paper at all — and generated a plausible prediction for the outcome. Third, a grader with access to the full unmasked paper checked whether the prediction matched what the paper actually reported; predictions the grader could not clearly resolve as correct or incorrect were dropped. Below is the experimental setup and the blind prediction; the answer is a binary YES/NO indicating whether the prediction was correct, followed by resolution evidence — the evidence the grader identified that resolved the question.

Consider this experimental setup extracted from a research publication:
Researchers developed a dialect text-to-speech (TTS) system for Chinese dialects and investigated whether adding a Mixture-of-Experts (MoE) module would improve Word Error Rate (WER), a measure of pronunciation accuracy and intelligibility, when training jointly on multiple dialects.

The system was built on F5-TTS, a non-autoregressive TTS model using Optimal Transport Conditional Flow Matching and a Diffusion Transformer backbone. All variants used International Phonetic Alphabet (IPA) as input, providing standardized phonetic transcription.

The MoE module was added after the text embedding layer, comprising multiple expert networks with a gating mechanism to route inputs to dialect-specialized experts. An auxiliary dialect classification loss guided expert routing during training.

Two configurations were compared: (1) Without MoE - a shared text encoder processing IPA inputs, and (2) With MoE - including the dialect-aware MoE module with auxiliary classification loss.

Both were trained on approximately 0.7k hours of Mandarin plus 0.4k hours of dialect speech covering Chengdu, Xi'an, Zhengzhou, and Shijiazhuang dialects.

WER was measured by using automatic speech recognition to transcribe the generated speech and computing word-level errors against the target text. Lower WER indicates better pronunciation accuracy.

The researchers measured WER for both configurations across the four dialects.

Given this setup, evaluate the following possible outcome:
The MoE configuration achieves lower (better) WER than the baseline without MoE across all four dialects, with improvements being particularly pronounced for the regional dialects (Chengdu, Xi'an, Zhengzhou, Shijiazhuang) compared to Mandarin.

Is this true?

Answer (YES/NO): NO